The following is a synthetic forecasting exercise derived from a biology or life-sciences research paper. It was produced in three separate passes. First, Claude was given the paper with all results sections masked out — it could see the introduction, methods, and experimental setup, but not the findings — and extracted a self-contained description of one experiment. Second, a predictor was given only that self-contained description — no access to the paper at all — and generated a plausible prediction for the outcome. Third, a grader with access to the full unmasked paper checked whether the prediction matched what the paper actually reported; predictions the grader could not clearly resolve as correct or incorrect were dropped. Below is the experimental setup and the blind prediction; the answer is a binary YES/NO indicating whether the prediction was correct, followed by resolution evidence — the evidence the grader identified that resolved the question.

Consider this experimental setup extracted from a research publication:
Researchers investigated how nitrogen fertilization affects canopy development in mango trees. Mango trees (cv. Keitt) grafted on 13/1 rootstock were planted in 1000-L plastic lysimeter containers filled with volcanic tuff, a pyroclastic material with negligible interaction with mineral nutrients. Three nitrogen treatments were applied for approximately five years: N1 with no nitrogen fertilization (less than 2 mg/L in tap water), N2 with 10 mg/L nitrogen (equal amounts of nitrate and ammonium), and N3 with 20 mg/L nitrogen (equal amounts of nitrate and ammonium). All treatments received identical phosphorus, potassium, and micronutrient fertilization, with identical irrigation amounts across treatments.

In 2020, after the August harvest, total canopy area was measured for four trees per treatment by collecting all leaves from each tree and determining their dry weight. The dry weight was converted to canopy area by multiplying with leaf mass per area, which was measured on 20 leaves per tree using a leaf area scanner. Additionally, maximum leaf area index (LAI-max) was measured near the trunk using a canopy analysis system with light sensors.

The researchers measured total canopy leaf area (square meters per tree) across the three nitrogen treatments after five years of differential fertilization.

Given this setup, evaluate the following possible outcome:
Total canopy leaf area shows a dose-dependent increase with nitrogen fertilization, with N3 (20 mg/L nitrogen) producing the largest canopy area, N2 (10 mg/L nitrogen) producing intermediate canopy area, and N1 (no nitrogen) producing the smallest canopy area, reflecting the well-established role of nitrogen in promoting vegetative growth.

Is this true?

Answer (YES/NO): NO